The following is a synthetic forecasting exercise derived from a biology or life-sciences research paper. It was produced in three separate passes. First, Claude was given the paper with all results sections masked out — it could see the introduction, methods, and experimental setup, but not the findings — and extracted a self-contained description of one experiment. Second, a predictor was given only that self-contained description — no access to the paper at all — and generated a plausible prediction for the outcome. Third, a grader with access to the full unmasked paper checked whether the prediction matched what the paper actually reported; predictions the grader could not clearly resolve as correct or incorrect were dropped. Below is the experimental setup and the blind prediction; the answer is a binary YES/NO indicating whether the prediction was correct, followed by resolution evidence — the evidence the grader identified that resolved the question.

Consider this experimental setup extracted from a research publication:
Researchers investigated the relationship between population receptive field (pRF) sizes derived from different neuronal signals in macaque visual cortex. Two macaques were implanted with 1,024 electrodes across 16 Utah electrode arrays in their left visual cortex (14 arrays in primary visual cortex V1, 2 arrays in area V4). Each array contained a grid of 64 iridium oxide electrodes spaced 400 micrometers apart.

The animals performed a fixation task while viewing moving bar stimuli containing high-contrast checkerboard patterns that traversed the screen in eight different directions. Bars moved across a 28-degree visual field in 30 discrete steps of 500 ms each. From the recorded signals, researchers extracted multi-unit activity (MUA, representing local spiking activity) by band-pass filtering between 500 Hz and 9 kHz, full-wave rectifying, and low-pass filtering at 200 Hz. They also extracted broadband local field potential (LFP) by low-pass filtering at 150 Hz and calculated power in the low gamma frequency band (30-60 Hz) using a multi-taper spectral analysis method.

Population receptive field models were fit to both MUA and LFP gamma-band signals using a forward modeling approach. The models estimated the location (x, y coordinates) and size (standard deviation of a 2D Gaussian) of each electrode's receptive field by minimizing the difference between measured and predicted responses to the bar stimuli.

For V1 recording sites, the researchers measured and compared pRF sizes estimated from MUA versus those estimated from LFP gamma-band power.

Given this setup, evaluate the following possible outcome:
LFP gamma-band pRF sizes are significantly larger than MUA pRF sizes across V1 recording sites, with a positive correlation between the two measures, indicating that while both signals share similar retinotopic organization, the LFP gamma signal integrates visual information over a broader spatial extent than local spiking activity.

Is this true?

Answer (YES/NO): YES